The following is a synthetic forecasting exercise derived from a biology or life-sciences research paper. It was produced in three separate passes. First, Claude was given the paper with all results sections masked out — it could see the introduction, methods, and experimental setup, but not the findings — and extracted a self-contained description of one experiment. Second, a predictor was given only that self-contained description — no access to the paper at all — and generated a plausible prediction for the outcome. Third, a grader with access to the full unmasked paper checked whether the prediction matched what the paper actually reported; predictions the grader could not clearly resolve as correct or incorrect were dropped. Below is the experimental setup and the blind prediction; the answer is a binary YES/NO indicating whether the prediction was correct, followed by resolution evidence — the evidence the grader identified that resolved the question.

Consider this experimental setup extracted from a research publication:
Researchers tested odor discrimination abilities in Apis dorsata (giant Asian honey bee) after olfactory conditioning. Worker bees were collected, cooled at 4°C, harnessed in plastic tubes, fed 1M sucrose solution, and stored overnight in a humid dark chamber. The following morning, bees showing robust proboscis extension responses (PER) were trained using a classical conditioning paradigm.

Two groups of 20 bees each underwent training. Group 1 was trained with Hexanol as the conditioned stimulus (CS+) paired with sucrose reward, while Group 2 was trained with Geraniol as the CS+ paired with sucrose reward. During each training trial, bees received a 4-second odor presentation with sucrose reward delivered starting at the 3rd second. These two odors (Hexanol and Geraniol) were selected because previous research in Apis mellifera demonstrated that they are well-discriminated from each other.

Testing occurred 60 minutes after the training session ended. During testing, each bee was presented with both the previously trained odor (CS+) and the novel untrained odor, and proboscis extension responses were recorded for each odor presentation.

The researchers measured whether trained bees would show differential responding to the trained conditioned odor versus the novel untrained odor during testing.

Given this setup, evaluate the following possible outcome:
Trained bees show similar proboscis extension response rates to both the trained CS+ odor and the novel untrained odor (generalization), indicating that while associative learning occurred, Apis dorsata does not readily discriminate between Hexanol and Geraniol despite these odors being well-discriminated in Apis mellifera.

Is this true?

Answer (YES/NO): NO